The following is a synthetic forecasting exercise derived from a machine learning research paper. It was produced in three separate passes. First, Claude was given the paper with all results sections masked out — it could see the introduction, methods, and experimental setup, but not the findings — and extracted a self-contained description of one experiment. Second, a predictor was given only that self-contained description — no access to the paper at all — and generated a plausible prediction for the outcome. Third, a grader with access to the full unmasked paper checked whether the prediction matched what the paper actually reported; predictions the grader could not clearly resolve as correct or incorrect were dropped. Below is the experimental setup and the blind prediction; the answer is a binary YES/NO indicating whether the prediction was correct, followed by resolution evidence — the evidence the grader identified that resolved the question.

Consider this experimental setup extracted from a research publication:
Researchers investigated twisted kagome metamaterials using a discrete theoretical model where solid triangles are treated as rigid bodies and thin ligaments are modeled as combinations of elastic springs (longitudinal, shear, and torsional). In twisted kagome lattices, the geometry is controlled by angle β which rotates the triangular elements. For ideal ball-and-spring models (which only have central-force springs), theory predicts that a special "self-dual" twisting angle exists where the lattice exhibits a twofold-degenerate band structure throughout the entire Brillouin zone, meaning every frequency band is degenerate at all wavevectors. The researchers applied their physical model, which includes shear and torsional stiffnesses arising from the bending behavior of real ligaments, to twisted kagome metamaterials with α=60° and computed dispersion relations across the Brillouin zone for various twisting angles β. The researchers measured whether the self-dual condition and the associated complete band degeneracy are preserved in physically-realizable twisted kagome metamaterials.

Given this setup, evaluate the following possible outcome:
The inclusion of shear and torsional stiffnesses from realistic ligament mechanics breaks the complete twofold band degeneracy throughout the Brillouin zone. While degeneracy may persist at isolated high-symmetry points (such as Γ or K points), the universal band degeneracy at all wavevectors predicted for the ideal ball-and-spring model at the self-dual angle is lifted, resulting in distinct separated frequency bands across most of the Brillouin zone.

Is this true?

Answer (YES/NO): YES